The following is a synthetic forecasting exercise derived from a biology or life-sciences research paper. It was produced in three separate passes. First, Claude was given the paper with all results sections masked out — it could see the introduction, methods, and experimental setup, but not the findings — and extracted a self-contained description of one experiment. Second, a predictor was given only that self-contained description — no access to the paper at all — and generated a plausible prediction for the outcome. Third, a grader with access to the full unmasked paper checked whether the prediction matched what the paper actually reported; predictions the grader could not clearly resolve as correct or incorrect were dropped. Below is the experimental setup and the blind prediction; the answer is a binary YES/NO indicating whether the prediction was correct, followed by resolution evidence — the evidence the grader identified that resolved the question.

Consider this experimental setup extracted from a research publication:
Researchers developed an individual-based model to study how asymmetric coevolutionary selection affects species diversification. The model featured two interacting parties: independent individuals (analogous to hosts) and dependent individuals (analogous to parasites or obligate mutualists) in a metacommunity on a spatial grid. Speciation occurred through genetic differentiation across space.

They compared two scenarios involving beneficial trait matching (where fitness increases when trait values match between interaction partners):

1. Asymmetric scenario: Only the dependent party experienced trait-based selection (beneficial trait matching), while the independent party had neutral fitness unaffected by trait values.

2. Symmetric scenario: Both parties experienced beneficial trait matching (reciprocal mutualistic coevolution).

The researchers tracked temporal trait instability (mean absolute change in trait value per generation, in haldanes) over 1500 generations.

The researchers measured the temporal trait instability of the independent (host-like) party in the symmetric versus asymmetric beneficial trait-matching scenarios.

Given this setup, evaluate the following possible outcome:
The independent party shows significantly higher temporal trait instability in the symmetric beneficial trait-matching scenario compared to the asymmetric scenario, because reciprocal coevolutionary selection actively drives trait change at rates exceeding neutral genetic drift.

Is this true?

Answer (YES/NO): NO